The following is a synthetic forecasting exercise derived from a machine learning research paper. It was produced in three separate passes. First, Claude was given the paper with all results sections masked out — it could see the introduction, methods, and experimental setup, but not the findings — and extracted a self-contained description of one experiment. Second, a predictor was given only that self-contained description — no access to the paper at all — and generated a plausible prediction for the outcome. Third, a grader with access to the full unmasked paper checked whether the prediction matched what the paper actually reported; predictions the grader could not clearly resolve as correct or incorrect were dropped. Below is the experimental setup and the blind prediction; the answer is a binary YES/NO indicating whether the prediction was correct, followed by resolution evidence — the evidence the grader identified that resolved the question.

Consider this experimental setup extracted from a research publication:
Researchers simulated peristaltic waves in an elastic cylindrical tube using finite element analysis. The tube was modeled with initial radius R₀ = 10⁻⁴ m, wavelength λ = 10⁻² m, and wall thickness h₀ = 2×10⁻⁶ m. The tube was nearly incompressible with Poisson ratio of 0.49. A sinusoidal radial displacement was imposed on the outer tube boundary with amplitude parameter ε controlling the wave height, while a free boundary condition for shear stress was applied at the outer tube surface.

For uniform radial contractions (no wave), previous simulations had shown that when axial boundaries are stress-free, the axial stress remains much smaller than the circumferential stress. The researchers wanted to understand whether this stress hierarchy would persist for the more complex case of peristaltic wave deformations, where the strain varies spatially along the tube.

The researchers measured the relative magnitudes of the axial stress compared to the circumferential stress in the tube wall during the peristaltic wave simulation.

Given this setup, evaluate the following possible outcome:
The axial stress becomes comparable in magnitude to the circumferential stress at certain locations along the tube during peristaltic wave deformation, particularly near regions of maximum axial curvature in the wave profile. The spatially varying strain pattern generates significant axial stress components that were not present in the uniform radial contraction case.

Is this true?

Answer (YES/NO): NO